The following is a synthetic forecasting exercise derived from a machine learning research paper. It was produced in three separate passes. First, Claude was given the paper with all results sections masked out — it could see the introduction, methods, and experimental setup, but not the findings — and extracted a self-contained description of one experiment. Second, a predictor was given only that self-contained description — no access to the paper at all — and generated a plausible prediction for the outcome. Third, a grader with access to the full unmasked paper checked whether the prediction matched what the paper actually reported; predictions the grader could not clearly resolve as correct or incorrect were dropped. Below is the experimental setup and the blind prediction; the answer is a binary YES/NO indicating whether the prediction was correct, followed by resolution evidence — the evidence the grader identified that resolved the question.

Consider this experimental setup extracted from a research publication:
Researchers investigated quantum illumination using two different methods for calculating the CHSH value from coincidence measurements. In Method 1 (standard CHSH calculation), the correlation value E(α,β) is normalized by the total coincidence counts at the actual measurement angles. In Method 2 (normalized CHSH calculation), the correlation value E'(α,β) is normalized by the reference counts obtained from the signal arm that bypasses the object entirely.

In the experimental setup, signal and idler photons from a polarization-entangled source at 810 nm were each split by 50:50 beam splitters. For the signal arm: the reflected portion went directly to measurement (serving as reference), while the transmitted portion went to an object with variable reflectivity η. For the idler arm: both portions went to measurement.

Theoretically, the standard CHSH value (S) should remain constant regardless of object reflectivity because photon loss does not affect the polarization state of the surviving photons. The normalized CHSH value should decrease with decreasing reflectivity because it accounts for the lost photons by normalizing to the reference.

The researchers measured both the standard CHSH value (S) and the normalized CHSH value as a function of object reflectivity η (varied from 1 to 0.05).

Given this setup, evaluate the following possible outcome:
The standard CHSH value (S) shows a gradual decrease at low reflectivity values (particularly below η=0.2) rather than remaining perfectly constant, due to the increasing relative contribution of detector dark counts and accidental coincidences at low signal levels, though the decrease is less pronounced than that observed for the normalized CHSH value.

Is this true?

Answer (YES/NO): YES